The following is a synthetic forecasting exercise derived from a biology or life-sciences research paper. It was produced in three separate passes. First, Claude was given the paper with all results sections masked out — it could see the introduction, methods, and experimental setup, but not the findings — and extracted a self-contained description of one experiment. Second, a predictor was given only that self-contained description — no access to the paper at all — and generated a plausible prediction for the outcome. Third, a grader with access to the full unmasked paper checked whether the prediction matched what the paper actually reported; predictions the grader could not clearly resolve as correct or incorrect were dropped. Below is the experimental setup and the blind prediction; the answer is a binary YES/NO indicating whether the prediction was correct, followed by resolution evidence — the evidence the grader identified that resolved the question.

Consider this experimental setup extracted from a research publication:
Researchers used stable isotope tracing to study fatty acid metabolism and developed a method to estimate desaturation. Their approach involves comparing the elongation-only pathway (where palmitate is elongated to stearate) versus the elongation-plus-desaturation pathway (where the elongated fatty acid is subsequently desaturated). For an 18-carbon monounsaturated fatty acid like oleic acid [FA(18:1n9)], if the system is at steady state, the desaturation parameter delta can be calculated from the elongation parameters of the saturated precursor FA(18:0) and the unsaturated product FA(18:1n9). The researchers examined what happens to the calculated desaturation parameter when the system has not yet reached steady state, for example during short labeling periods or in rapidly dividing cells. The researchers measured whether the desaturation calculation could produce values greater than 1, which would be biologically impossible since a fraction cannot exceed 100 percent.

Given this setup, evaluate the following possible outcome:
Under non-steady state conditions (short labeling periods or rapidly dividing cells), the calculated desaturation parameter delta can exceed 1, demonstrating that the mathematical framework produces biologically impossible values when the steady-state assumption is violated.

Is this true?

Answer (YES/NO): YES